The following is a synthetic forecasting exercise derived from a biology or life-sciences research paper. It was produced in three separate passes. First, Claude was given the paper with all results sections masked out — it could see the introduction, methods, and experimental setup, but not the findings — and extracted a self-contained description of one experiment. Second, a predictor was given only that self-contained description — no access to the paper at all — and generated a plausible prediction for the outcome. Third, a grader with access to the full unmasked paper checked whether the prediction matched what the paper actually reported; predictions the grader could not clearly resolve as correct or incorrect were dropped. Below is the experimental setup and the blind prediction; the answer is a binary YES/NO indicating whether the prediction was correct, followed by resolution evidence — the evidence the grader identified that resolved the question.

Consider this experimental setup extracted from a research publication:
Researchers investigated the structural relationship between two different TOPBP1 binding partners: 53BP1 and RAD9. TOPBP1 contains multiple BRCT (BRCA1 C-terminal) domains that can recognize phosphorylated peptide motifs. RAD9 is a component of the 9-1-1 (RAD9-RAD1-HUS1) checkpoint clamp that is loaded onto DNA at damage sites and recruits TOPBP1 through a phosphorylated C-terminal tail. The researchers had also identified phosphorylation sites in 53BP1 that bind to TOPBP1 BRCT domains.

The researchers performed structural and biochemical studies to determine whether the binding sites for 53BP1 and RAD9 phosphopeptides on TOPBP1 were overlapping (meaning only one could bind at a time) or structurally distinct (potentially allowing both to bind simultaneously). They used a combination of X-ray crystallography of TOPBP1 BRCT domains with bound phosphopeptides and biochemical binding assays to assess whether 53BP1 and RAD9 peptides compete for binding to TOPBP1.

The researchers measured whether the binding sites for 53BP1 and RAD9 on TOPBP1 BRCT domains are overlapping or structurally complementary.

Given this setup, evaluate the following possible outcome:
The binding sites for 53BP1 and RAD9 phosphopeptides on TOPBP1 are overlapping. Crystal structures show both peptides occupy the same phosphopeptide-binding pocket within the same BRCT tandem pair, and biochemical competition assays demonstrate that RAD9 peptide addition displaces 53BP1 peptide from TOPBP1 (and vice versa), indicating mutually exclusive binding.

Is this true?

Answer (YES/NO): NO